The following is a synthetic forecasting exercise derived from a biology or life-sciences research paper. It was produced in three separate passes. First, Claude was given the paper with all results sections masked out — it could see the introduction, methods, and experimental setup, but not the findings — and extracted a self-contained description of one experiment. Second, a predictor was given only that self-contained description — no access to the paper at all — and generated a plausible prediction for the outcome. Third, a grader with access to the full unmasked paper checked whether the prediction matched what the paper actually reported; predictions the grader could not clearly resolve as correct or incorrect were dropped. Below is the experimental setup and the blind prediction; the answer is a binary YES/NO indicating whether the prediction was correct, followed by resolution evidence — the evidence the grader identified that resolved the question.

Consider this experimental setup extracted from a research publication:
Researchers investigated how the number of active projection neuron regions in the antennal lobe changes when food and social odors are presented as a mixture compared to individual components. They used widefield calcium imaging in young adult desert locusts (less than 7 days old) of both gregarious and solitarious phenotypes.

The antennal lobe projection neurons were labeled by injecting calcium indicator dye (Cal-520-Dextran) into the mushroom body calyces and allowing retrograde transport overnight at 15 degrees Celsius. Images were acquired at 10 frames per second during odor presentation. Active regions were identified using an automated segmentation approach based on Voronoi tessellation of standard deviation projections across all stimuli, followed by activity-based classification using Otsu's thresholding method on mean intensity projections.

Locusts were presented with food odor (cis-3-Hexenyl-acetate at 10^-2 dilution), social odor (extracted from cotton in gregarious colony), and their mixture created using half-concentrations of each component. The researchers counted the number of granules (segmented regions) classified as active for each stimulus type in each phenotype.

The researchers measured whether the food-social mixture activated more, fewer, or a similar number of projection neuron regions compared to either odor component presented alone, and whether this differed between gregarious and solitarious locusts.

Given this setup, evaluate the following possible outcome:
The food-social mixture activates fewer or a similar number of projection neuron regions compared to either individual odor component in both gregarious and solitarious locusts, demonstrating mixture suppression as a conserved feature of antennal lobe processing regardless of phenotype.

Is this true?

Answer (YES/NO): NO